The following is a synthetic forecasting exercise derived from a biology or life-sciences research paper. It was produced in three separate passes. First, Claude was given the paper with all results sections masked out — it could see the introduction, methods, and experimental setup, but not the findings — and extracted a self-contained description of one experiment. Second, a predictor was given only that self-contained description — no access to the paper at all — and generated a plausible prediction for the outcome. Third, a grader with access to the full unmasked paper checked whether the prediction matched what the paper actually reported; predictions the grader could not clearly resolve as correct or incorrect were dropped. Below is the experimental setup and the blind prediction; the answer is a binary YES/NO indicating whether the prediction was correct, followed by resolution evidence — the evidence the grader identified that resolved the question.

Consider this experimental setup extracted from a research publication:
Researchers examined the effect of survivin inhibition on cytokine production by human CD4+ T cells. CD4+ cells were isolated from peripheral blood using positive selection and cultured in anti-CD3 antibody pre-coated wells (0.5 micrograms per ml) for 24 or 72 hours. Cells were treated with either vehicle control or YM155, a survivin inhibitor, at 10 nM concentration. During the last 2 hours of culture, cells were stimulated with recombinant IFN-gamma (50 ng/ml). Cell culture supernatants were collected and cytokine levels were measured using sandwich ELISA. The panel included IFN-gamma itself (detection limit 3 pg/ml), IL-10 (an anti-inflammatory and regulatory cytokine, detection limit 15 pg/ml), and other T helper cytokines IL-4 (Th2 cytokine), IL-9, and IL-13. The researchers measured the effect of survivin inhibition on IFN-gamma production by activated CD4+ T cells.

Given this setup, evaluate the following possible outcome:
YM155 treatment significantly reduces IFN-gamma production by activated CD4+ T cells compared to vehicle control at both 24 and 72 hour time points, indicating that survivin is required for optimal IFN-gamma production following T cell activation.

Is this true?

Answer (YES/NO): YES